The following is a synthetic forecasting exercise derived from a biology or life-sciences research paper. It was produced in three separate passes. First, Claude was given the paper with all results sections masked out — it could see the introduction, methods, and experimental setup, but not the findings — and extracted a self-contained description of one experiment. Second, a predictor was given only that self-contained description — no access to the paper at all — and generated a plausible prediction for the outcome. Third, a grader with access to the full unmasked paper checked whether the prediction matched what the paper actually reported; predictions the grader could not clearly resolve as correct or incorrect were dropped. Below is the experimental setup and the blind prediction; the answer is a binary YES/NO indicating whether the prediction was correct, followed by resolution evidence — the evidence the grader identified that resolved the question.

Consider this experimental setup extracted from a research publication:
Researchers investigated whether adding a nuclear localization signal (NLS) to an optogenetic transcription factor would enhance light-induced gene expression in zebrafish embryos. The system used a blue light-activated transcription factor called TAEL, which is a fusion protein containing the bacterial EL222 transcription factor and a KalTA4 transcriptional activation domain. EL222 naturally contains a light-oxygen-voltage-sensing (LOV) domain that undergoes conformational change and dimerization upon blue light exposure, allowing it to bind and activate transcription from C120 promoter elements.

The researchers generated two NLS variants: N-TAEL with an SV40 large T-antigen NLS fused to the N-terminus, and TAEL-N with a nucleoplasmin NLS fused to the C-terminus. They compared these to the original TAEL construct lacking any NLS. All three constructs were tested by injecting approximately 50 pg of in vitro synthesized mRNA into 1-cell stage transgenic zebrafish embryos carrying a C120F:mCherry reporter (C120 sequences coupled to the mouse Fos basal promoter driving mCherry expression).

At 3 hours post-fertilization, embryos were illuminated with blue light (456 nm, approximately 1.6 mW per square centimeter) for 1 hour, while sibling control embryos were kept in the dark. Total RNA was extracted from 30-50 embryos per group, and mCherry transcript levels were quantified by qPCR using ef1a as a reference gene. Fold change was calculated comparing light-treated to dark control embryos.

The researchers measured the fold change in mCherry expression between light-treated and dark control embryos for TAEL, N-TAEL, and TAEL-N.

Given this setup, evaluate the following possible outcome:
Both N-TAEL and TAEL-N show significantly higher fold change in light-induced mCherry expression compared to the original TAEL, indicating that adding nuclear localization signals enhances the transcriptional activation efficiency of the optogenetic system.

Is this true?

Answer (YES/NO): NO